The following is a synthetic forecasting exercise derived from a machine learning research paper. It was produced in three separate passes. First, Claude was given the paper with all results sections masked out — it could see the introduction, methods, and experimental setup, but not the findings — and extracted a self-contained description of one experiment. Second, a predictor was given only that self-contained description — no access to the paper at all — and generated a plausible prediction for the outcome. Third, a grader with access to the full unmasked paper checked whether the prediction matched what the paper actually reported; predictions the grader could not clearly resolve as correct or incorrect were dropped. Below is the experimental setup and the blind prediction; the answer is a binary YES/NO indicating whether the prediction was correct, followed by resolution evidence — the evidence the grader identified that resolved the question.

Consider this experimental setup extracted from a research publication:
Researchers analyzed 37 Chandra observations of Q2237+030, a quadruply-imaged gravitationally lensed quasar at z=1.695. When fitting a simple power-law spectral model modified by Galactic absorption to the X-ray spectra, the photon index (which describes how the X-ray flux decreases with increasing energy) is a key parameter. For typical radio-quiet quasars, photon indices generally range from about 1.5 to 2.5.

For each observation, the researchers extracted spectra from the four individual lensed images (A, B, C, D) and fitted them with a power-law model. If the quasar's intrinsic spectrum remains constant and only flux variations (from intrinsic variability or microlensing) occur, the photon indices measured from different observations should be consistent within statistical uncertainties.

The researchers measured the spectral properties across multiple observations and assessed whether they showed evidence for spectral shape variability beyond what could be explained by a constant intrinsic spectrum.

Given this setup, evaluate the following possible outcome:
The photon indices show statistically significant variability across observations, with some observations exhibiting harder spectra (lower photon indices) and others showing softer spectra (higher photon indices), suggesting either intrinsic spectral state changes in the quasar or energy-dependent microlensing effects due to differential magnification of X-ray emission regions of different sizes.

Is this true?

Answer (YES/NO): YES